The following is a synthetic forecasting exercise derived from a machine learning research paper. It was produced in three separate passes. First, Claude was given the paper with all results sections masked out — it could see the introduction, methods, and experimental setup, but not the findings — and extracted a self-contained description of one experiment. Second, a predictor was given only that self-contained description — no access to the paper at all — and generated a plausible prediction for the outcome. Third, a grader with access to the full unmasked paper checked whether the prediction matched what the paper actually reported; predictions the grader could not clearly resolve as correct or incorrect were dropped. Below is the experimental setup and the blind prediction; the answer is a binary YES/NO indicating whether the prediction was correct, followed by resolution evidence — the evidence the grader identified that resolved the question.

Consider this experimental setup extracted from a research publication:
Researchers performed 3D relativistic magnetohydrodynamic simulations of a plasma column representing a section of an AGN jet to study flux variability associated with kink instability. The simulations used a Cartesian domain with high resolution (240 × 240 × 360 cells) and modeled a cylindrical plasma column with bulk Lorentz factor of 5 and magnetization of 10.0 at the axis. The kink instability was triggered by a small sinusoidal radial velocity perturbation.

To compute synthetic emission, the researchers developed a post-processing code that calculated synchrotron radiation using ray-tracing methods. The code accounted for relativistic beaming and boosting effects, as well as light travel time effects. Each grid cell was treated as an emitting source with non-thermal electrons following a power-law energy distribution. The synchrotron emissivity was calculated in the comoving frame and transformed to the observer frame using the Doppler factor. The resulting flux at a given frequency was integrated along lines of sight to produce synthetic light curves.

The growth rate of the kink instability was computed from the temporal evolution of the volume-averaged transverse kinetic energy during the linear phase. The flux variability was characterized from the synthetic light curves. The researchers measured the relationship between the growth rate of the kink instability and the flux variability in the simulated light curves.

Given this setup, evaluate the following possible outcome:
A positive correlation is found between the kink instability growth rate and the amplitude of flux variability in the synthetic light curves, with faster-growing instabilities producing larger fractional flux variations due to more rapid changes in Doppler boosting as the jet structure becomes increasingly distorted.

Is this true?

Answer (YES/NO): YES